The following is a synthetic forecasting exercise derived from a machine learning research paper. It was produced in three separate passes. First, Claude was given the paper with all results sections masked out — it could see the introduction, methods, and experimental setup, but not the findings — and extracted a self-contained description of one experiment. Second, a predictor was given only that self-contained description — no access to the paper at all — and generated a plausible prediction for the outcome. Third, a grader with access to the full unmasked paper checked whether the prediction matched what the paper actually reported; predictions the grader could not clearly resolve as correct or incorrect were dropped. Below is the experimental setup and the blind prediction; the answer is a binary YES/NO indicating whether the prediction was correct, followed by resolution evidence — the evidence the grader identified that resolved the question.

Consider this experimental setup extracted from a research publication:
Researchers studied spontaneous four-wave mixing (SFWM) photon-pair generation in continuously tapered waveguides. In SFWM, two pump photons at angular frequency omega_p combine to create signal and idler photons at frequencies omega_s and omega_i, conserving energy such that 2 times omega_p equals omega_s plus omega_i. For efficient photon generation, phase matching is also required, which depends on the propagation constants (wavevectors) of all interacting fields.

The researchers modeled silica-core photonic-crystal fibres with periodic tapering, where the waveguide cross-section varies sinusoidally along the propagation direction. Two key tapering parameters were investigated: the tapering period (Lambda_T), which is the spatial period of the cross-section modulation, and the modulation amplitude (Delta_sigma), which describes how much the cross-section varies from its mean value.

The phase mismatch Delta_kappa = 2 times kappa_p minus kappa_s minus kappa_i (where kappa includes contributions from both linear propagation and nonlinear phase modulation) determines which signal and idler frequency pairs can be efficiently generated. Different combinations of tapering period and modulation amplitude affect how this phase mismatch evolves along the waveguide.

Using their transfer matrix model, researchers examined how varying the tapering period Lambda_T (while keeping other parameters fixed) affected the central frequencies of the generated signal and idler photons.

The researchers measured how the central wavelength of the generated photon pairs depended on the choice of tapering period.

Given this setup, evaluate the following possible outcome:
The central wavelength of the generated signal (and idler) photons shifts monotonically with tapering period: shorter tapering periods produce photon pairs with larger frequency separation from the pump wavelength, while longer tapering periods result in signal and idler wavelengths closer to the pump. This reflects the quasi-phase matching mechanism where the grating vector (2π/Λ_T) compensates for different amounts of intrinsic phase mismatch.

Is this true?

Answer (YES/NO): NO